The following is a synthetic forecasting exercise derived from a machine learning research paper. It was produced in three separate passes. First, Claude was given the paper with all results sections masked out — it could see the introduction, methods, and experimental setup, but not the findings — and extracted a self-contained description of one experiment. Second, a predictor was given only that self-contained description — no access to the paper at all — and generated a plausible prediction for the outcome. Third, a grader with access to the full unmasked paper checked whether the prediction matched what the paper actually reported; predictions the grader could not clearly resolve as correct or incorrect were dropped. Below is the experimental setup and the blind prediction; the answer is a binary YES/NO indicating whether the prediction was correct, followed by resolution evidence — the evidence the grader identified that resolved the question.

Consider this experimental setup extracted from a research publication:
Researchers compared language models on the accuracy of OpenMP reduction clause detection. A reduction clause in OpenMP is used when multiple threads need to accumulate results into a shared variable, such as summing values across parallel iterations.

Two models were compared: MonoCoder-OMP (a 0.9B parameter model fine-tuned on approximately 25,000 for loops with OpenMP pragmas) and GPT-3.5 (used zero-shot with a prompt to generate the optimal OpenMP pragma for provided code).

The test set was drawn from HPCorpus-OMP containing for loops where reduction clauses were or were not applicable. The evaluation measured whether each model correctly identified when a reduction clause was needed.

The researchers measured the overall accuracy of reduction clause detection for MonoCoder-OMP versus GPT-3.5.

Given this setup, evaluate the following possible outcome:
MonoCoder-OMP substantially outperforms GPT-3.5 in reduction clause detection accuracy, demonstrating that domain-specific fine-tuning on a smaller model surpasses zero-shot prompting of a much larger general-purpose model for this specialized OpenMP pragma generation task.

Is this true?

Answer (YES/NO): NO